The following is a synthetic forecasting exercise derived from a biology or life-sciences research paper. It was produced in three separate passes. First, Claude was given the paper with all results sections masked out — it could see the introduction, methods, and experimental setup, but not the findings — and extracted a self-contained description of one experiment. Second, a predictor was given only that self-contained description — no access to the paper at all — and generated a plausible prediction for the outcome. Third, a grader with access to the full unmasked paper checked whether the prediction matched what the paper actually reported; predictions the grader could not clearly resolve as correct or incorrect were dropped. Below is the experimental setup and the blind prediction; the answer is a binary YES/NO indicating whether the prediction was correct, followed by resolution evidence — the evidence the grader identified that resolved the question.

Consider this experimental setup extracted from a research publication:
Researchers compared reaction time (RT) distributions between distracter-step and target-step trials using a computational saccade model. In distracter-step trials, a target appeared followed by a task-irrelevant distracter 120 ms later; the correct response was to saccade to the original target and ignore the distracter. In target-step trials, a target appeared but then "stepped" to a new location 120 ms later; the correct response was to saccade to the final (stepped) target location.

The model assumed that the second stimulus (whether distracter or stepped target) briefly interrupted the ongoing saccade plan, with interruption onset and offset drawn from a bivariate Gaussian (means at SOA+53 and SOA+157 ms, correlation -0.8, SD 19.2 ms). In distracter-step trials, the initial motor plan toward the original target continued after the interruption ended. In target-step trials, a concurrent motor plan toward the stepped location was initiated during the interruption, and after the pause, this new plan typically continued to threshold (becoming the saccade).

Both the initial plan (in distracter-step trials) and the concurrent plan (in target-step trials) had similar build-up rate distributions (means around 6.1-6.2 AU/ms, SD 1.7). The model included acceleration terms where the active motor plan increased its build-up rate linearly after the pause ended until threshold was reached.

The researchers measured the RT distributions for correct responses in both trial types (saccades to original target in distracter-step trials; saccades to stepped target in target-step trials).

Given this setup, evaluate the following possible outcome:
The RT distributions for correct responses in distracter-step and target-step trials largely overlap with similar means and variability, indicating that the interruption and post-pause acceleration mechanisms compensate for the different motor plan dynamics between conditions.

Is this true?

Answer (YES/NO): YES